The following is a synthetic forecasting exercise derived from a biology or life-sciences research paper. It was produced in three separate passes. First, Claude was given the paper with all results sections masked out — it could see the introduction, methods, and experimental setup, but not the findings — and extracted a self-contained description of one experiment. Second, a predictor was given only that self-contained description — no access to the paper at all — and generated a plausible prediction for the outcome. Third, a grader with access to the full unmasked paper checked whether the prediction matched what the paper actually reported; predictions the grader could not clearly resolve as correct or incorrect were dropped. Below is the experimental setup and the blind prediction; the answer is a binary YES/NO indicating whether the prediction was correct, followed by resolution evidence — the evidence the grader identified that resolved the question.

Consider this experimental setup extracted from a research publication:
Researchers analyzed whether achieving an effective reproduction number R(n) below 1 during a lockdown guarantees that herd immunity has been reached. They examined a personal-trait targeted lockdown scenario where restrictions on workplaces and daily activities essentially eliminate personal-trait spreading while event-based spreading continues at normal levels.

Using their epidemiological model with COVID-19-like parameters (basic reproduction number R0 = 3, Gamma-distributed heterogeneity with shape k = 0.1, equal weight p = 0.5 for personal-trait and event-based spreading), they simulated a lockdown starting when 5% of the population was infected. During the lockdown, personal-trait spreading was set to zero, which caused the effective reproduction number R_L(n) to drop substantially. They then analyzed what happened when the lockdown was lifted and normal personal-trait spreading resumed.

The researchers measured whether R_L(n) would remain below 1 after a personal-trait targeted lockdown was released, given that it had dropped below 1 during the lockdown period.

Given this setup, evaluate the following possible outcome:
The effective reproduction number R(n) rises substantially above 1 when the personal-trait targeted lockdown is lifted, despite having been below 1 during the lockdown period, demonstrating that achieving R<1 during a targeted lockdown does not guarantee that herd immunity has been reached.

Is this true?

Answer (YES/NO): YES